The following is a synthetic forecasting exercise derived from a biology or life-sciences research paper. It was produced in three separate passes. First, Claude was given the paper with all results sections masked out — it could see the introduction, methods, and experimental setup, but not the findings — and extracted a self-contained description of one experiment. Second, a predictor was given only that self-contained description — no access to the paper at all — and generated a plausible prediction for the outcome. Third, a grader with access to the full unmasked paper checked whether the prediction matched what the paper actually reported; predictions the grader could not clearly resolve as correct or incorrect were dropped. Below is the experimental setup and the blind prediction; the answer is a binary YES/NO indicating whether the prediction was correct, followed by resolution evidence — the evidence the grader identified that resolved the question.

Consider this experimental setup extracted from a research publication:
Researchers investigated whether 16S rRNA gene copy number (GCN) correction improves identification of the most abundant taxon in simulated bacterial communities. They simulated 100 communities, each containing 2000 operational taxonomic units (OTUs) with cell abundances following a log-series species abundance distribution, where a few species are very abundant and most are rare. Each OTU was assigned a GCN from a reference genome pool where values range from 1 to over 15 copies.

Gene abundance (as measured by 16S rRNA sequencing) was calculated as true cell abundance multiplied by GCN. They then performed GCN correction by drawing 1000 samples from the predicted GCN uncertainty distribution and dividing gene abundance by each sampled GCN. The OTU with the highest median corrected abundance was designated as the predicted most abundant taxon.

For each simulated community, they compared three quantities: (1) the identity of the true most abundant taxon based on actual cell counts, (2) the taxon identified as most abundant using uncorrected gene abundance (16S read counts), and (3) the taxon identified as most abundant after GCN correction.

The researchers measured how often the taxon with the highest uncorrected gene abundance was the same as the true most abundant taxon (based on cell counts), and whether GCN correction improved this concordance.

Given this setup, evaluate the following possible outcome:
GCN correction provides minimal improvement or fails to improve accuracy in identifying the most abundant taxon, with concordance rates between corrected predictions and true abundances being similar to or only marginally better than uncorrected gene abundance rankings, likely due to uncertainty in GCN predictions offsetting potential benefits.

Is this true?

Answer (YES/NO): NO